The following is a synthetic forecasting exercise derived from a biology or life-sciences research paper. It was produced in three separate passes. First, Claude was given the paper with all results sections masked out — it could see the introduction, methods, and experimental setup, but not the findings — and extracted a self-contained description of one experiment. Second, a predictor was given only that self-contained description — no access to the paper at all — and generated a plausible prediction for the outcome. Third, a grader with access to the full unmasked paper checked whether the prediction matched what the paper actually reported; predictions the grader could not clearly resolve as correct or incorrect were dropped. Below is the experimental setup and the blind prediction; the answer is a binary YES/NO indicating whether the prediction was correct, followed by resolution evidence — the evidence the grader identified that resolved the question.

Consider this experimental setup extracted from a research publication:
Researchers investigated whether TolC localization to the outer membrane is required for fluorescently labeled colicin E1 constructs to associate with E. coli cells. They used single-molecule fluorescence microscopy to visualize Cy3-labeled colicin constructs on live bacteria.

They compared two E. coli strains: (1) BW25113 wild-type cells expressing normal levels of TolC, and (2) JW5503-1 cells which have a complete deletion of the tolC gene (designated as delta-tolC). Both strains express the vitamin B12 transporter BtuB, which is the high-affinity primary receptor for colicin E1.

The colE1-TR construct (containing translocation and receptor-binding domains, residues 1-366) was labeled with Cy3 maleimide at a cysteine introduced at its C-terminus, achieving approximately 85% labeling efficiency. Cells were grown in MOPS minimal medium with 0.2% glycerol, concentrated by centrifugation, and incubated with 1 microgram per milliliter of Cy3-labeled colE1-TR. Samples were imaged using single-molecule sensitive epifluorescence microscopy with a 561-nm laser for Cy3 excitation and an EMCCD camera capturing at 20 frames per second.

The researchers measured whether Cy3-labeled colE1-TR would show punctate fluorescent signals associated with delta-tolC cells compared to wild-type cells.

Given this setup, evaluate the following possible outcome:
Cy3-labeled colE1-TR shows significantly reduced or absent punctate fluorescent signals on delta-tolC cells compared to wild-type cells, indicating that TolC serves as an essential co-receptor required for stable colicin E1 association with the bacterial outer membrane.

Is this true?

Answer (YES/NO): NO